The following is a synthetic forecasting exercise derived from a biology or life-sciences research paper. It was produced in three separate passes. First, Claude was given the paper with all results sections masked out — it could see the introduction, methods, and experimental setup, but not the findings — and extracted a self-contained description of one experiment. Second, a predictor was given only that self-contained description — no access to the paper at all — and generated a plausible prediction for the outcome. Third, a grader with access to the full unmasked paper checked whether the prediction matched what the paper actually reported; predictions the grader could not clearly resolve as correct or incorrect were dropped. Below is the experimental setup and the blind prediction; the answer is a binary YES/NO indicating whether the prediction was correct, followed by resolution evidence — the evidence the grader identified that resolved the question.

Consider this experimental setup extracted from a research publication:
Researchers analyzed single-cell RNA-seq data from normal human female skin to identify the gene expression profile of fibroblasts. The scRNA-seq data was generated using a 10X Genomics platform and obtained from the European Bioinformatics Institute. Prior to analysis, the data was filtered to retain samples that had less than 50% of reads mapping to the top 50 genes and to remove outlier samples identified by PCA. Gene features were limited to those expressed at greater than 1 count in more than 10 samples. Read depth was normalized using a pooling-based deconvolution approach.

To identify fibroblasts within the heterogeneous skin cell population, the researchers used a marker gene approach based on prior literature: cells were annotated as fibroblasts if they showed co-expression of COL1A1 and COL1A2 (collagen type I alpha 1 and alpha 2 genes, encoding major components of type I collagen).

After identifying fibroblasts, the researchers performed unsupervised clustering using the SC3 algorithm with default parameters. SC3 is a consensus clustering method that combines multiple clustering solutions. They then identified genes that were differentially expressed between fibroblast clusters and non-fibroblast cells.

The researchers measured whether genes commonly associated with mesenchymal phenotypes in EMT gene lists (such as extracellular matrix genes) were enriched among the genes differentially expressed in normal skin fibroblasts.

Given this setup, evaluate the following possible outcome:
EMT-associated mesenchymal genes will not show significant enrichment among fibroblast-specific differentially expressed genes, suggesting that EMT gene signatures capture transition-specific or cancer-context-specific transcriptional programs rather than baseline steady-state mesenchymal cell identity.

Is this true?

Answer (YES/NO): NO